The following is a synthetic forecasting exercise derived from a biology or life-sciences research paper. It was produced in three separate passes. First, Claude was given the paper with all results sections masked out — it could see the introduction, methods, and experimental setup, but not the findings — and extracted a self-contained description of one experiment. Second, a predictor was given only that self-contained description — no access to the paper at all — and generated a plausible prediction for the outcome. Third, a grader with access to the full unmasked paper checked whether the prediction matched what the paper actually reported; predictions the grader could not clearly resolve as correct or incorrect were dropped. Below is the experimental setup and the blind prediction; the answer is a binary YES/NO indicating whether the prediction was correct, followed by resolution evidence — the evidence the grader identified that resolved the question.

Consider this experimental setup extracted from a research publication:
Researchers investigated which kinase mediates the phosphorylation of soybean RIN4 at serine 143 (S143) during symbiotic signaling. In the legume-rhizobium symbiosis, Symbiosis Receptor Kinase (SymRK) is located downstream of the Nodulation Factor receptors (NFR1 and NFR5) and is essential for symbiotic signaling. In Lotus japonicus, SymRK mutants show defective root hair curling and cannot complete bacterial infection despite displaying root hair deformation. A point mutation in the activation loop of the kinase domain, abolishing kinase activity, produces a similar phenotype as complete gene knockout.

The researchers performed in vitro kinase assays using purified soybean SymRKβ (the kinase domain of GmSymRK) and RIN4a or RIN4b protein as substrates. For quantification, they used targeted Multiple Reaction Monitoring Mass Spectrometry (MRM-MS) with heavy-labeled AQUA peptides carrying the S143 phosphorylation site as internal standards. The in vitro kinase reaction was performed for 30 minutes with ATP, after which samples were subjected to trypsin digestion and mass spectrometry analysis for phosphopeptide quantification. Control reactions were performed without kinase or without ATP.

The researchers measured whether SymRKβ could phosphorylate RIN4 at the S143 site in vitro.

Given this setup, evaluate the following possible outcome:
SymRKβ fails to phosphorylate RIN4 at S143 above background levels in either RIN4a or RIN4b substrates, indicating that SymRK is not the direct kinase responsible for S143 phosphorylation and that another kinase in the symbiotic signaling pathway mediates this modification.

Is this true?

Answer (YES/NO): NO